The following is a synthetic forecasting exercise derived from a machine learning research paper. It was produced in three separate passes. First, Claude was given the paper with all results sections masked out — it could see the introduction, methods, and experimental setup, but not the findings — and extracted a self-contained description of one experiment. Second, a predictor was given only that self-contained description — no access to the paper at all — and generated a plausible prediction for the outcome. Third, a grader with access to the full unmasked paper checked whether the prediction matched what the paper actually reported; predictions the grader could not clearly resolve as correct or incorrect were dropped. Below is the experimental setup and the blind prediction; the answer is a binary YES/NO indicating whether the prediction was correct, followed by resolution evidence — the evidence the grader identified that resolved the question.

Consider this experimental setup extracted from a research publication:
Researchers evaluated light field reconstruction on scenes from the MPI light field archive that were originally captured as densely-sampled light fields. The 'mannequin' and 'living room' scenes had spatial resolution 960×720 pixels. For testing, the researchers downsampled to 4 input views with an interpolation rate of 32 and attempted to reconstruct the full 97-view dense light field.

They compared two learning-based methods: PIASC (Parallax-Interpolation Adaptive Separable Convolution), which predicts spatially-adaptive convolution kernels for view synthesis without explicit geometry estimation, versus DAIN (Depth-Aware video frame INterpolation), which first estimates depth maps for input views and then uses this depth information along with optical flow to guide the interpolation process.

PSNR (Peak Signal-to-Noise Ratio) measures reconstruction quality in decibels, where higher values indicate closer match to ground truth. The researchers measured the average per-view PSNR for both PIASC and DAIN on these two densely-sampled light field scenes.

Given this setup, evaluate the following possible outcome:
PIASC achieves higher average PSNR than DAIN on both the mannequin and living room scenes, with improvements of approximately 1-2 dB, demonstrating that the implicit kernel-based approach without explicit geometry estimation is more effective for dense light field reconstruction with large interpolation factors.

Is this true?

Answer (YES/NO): NO